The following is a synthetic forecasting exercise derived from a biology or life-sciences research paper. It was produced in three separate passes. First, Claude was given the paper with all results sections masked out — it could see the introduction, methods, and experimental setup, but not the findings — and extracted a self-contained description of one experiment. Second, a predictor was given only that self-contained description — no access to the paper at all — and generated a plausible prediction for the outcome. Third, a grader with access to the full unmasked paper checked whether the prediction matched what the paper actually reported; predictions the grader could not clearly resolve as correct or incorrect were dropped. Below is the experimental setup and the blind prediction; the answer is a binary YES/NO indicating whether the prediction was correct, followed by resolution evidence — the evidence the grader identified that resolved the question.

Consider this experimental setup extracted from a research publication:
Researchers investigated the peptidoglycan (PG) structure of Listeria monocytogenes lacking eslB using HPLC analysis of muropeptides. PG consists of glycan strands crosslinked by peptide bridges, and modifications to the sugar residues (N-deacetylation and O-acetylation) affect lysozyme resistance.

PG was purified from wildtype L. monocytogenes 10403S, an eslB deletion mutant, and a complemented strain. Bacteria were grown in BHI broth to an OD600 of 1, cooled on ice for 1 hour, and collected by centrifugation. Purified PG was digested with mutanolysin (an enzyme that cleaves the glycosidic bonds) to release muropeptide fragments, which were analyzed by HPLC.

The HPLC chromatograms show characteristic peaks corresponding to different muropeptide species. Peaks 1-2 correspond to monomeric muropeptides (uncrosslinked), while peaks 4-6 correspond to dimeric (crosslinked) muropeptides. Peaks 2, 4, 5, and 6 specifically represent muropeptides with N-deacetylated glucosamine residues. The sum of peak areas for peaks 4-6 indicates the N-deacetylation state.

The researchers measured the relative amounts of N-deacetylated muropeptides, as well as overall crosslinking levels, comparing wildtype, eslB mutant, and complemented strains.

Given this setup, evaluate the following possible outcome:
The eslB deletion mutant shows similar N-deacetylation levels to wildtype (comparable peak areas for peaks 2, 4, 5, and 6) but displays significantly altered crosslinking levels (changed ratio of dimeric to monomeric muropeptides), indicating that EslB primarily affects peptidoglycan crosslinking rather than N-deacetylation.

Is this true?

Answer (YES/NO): NO